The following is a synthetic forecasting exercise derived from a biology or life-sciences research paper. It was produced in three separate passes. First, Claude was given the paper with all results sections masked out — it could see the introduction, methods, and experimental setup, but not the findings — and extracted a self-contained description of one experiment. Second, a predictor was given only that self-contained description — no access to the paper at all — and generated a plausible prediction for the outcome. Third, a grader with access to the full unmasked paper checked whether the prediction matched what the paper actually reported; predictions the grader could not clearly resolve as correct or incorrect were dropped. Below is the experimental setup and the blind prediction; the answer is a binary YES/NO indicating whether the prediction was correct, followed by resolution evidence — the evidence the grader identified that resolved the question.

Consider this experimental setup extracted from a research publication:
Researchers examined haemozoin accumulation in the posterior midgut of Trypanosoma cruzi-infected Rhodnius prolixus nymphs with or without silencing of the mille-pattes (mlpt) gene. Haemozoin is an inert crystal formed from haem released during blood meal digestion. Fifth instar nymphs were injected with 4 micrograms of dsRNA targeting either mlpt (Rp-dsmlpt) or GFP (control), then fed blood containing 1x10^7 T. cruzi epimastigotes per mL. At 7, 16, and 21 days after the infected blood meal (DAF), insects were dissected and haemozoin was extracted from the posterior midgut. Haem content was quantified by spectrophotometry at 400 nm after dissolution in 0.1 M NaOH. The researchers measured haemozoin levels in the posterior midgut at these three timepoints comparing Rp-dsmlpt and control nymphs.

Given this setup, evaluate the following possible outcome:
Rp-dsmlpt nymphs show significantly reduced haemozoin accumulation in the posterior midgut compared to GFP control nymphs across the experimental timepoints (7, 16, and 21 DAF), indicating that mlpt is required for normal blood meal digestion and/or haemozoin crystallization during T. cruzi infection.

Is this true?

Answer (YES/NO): NO